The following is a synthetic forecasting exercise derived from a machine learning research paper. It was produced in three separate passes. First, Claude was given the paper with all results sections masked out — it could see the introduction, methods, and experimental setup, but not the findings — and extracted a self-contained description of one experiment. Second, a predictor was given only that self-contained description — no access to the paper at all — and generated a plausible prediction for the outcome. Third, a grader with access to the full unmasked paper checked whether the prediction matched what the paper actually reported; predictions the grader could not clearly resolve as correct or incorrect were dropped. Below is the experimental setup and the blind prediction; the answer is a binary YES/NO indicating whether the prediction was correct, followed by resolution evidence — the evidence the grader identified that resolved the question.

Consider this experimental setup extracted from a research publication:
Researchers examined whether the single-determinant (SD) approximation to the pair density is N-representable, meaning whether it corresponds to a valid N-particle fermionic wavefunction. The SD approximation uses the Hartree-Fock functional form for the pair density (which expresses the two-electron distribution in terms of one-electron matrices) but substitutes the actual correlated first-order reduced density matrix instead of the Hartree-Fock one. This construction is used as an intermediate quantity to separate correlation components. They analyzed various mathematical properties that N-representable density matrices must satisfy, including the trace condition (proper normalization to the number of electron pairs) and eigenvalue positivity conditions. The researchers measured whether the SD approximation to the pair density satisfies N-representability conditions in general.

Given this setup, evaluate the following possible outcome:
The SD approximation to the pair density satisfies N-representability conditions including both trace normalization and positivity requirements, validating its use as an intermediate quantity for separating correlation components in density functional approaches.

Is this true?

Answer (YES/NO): NO